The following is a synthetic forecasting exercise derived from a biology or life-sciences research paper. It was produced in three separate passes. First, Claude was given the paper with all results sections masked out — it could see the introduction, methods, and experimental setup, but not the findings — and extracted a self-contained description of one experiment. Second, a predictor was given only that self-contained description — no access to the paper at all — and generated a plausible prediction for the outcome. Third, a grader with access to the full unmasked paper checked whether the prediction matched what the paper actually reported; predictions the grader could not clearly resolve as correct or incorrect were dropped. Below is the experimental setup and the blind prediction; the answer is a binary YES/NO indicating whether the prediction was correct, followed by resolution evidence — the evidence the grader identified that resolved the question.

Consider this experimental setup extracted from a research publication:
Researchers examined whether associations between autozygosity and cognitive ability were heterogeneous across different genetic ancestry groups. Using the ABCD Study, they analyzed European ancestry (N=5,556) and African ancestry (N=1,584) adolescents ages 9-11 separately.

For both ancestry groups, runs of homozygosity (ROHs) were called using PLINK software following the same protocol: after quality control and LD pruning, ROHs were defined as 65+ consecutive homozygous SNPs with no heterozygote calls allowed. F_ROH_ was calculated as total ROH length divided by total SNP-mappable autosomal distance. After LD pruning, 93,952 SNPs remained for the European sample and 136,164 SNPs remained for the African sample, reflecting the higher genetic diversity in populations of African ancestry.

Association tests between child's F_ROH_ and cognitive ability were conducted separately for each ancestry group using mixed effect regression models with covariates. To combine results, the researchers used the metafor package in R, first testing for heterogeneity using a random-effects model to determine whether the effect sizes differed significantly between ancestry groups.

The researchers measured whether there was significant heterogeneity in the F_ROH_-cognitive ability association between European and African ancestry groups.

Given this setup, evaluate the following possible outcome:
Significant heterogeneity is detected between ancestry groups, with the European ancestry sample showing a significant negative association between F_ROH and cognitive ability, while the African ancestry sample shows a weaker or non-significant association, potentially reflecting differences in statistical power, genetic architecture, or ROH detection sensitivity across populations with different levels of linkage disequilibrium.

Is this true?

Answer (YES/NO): NO